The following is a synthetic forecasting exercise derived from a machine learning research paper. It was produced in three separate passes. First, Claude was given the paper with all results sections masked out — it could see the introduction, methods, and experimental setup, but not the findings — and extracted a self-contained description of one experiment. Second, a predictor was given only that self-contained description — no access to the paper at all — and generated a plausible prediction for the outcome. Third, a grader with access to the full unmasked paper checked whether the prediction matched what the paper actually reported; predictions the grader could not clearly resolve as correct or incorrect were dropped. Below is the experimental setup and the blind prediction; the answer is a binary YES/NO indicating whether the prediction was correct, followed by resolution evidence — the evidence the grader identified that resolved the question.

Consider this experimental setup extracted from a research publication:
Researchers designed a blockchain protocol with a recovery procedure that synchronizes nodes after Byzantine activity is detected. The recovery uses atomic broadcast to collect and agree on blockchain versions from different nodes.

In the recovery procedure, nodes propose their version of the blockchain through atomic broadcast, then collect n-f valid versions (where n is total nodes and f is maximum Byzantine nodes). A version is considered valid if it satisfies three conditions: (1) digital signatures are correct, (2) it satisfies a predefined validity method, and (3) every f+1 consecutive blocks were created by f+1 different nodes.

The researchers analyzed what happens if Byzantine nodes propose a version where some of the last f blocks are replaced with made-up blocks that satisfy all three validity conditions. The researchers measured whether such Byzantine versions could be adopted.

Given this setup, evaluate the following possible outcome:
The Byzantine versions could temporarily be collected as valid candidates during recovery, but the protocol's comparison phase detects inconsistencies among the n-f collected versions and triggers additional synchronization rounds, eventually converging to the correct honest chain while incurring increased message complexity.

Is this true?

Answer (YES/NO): NO